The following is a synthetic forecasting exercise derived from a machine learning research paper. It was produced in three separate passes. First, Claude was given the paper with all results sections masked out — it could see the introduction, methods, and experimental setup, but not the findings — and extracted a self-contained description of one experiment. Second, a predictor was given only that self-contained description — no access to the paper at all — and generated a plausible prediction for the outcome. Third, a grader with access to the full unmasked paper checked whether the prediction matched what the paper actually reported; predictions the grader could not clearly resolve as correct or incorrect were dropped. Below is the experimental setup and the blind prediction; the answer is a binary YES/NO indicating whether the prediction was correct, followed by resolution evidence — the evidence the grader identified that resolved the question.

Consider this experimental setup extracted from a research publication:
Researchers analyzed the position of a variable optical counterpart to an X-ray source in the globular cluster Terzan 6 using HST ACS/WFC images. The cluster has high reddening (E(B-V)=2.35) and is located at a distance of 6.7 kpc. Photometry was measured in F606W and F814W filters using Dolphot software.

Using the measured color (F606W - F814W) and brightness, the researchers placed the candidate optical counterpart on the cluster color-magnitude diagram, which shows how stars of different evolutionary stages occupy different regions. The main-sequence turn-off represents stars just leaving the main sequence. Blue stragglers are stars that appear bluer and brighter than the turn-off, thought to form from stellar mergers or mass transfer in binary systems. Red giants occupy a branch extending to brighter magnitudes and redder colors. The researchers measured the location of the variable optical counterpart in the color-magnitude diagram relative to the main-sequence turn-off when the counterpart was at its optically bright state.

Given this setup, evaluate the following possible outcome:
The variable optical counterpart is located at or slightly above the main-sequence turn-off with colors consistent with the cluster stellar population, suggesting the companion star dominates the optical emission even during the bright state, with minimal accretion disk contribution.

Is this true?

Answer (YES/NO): NO